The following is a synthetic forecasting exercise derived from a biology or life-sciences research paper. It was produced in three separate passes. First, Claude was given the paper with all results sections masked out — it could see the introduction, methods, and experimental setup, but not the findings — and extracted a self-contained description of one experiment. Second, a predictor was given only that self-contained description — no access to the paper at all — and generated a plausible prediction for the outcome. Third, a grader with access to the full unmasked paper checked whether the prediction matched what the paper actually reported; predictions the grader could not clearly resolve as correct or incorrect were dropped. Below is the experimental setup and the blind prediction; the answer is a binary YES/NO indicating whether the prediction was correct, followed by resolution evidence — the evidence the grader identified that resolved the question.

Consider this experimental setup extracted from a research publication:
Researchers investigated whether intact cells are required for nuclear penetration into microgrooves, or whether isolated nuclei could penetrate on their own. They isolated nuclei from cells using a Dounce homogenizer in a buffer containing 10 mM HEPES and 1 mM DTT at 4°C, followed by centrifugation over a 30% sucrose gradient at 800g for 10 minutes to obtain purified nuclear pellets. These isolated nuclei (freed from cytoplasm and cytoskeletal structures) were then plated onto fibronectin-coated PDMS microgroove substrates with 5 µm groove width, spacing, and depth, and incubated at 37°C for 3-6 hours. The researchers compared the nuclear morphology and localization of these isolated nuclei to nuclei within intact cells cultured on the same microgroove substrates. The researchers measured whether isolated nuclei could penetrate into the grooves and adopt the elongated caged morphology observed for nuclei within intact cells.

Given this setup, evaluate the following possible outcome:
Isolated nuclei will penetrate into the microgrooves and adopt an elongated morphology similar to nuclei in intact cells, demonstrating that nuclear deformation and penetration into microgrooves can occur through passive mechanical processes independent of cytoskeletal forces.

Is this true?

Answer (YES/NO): NO